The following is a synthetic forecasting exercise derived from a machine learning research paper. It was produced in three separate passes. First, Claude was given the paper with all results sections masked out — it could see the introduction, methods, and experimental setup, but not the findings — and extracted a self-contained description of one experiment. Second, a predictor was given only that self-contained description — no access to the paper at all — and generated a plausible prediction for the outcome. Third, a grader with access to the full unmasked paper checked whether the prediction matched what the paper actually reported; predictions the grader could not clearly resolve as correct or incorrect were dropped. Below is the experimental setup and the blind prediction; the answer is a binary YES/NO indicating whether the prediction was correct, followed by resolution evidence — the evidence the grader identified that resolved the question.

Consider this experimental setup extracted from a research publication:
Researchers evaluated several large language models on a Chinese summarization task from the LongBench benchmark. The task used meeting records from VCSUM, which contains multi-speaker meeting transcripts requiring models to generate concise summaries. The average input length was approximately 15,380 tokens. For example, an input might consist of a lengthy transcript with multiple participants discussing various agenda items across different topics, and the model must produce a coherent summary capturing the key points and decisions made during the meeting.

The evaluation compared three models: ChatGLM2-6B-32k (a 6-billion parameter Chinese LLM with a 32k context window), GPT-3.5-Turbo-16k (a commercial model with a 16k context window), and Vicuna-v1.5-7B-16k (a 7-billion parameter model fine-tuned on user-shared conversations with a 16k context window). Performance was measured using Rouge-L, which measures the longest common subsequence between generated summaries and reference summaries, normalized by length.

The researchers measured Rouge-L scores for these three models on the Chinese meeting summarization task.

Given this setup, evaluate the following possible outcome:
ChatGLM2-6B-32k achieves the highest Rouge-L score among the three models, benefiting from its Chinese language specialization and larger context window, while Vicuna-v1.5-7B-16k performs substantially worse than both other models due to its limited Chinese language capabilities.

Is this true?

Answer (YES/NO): NO